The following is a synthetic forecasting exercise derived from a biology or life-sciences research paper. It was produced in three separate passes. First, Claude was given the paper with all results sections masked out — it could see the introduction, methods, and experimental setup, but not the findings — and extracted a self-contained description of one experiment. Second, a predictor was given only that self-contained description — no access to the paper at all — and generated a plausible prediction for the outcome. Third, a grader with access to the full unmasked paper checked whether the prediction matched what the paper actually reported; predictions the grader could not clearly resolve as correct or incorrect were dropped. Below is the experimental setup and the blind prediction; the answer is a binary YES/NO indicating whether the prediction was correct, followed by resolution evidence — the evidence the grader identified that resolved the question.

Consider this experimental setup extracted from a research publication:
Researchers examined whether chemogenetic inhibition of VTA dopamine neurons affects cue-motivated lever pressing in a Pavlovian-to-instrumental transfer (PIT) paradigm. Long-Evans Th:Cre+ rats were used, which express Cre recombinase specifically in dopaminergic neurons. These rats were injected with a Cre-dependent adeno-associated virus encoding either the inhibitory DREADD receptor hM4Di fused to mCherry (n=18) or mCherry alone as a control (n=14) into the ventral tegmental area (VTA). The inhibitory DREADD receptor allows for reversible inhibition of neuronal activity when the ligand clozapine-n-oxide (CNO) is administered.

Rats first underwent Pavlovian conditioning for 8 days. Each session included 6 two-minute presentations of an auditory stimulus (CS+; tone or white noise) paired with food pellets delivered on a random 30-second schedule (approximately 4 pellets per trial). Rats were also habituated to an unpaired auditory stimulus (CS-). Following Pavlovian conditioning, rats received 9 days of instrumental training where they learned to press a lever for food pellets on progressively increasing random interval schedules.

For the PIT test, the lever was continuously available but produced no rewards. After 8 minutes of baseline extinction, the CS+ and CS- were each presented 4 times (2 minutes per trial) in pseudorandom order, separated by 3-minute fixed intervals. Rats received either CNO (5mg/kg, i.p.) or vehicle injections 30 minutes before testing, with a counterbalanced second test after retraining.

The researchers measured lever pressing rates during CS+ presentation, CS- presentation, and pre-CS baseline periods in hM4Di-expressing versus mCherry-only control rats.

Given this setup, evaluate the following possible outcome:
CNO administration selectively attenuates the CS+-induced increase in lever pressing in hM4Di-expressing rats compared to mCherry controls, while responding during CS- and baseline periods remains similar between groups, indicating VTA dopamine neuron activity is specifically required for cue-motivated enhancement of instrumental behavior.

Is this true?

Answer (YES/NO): YES